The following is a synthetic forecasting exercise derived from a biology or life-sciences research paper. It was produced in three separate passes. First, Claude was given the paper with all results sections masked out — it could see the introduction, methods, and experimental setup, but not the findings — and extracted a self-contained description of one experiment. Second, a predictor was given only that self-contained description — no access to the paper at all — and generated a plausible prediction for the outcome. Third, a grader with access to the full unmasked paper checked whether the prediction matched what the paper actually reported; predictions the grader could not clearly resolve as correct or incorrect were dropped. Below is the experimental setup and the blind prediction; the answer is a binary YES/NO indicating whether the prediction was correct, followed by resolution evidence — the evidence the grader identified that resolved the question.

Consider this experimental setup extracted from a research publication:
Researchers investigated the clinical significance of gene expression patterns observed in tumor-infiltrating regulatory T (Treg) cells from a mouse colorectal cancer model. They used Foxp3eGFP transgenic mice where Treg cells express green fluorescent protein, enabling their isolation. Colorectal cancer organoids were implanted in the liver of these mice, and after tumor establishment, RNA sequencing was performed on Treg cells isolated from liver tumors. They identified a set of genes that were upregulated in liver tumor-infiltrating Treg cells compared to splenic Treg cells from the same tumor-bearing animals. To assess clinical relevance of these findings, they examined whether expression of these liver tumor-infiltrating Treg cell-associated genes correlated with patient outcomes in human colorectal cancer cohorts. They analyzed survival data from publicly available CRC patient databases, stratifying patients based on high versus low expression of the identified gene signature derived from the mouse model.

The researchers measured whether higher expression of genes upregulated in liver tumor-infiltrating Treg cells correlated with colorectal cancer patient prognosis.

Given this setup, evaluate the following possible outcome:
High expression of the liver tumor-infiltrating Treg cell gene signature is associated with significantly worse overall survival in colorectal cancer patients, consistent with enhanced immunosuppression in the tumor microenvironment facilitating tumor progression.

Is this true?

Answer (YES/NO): YES